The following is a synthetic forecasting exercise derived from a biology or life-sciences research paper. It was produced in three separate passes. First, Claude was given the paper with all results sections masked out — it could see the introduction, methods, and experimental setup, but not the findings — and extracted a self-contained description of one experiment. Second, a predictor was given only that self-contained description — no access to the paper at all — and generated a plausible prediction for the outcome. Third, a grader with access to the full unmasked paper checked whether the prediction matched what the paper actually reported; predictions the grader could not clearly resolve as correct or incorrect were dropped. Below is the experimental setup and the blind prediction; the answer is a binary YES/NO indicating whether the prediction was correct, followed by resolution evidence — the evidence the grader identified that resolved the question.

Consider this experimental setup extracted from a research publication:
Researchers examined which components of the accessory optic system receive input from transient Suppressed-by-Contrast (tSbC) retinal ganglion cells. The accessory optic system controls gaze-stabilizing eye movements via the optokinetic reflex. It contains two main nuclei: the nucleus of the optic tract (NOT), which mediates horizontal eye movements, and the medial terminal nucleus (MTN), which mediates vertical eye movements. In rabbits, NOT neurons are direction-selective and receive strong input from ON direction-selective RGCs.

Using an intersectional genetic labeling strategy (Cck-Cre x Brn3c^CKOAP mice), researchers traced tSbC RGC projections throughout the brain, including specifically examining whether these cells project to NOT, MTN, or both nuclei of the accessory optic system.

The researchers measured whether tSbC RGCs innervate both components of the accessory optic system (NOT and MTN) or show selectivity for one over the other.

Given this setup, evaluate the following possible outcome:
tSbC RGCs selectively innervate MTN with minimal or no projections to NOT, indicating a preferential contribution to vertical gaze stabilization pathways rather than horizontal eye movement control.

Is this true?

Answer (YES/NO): NO